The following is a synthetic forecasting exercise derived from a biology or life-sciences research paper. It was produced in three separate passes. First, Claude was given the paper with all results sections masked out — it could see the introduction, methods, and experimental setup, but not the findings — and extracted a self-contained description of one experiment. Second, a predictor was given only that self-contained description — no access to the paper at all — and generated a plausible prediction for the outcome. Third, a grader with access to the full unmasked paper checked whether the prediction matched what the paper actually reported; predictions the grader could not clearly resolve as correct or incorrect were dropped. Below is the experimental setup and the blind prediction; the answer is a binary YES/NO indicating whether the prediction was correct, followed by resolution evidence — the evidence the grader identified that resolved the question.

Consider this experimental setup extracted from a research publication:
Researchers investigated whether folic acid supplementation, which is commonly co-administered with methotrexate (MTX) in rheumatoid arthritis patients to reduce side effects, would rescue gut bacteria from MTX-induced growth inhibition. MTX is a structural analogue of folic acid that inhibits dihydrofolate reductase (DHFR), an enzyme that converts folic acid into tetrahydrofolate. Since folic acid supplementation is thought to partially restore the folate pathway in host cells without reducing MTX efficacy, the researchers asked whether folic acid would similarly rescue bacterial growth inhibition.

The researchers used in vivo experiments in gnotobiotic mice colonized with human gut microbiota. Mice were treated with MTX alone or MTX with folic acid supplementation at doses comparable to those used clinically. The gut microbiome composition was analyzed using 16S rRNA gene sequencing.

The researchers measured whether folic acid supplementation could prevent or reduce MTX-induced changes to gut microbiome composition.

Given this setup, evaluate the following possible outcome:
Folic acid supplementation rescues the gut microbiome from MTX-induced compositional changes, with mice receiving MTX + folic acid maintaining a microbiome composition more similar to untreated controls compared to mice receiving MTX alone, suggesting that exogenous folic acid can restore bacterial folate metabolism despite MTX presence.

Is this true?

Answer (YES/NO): NO